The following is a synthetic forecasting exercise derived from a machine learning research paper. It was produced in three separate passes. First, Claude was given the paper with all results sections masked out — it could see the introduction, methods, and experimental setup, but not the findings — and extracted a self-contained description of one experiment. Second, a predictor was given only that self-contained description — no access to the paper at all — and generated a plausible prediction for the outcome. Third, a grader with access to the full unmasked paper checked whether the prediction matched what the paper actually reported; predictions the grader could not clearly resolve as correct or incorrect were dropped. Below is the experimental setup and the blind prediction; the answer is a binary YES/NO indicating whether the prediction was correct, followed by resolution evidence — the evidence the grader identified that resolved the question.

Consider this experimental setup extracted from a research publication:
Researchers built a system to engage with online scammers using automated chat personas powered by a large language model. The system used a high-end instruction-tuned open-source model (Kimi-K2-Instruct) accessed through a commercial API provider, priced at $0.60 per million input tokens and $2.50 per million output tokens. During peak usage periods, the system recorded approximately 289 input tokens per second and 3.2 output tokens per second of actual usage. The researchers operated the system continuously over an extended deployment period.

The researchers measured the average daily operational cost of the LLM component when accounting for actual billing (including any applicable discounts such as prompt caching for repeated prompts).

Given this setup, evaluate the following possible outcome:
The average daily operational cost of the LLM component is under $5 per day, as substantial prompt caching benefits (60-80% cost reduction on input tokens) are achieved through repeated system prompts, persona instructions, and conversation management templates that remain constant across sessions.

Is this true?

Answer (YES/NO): NO